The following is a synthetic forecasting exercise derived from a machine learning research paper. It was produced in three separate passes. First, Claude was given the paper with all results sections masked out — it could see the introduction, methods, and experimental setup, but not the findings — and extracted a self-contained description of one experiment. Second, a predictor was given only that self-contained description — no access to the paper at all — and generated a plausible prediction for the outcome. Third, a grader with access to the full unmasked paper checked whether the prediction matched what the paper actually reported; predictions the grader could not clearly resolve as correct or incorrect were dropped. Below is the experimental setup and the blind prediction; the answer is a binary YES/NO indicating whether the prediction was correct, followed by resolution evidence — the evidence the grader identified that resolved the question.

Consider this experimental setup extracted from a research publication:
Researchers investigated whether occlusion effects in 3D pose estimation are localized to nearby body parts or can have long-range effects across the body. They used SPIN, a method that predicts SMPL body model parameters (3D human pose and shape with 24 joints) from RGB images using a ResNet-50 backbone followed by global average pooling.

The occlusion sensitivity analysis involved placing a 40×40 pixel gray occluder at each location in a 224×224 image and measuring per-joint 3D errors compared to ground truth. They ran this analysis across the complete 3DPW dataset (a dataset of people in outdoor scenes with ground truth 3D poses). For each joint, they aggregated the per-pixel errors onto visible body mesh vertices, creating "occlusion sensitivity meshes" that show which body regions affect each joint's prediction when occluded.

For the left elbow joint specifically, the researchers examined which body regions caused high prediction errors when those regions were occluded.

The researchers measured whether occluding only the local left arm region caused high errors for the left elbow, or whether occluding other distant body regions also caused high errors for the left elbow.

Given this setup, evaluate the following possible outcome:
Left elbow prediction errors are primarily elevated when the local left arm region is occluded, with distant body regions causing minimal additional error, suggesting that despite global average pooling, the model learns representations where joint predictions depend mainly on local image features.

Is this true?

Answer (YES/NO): NO